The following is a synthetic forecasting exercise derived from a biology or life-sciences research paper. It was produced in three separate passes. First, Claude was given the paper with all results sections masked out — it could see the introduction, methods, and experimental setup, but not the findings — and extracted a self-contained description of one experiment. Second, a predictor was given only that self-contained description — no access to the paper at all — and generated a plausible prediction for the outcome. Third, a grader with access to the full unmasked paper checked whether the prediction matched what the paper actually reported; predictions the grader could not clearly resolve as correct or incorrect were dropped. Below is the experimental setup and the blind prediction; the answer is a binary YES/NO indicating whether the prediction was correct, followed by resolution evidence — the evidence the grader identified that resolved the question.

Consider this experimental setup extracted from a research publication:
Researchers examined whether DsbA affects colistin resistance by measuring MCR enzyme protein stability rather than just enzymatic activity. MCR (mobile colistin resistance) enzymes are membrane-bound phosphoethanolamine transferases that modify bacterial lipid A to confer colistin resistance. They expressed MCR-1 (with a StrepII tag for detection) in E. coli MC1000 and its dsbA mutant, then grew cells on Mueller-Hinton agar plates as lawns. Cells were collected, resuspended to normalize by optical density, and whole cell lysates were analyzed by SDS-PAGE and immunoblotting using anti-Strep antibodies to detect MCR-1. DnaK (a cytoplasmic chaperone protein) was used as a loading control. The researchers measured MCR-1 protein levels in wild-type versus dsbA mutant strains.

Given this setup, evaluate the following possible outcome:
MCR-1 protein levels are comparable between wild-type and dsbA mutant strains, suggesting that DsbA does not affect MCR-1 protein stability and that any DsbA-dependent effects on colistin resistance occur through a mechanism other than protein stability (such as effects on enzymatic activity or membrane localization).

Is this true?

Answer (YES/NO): NO